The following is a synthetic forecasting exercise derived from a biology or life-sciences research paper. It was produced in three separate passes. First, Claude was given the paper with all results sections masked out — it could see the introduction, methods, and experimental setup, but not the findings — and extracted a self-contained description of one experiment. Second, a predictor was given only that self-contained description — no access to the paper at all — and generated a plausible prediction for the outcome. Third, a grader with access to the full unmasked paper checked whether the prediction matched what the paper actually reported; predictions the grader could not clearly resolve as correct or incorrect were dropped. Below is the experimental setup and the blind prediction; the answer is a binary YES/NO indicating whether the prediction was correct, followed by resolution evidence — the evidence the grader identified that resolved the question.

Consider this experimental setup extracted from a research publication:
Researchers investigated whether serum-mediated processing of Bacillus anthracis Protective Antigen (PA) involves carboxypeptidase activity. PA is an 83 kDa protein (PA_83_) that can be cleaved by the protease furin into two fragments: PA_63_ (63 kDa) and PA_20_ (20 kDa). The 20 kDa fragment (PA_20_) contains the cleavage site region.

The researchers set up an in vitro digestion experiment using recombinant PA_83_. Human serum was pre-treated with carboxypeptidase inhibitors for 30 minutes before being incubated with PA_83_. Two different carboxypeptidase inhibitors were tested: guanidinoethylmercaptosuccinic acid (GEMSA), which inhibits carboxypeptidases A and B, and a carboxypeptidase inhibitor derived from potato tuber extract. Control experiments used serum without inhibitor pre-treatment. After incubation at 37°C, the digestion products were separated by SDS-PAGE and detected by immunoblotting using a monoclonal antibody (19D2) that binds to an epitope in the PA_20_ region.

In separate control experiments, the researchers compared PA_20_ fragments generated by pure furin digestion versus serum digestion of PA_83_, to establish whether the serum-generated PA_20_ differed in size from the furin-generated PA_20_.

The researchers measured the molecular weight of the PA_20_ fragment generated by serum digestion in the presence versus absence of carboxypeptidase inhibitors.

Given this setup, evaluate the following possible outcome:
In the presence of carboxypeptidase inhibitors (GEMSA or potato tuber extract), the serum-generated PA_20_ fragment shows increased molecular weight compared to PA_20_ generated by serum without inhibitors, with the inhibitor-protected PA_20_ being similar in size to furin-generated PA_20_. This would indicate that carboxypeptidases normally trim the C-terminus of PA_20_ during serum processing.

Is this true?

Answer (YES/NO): NO